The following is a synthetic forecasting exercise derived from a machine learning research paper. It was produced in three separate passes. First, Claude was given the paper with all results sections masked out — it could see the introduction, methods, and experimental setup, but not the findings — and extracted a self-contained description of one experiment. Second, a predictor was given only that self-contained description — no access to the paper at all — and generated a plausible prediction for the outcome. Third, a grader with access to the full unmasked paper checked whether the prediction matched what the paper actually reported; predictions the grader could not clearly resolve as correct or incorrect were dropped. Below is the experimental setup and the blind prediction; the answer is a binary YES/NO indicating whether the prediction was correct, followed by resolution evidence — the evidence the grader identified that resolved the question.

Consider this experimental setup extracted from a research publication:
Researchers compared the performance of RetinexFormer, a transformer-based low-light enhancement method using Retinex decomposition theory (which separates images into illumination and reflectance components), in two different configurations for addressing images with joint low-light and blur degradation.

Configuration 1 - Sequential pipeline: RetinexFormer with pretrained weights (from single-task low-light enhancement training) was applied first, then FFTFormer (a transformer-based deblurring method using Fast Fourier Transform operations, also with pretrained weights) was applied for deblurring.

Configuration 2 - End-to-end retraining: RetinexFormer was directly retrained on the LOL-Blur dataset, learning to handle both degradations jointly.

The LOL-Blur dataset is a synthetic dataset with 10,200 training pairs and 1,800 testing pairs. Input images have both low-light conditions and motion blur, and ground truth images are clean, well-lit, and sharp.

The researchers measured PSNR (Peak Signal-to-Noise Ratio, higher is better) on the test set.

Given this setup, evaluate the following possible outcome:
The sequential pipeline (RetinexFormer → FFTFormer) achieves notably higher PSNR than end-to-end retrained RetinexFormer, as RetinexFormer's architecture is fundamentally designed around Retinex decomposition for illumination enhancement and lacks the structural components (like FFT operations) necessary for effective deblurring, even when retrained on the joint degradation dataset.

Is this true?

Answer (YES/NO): NO